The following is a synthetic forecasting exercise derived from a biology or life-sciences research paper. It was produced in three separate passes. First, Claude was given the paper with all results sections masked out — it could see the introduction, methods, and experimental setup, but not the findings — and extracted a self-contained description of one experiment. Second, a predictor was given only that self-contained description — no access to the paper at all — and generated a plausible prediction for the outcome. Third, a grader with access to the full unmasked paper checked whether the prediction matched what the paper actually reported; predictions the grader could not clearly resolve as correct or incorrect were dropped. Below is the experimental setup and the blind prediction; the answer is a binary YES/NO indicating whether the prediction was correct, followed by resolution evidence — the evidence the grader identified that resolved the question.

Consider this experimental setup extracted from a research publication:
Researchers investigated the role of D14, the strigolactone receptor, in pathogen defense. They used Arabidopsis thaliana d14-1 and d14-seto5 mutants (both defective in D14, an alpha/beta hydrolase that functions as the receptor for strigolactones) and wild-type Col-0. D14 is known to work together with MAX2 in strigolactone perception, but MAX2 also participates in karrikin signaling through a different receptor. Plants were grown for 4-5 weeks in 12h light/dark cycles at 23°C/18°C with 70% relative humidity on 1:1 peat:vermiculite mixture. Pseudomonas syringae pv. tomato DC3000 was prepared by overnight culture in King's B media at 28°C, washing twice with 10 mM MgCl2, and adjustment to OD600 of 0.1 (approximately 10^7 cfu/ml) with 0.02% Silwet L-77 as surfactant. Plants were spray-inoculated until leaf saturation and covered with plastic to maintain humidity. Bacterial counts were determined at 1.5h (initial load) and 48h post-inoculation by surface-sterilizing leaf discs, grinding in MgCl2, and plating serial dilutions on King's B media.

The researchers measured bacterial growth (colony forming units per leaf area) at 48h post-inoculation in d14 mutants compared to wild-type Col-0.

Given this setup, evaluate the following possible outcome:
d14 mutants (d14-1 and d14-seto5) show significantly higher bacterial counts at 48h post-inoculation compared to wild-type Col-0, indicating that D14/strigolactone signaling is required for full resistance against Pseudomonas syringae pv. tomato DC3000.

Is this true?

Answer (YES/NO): YES